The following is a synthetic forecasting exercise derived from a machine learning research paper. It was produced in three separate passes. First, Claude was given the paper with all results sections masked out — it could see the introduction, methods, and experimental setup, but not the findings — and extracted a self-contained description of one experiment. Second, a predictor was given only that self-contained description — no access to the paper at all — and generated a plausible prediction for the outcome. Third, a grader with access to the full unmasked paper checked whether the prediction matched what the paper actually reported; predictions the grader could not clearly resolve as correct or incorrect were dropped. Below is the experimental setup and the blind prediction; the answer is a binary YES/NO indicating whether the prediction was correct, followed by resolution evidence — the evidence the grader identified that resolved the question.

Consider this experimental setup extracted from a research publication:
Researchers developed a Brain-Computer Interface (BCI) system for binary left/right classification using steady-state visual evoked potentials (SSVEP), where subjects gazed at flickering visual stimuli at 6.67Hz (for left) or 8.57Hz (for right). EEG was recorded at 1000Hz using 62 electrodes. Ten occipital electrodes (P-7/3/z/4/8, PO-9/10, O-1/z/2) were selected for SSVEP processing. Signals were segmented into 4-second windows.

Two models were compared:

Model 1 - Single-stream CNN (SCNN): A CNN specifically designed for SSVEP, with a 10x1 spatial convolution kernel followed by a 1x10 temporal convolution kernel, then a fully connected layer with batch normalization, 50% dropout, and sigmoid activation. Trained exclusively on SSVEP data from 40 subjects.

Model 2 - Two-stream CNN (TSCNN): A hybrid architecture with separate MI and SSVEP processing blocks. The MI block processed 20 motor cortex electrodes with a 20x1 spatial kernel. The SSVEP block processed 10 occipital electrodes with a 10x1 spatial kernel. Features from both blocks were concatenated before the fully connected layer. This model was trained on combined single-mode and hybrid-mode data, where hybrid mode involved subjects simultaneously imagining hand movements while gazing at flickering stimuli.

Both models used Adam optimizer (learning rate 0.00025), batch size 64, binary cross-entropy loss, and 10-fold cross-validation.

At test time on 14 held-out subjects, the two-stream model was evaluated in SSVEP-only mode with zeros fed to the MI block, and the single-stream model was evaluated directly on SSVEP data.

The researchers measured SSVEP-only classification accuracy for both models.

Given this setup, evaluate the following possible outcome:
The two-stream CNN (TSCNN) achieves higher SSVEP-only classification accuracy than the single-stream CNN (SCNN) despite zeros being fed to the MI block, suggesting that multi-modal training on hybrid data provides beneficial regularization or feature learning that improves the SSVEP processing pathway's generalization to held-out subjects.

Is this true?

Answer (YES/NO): NO